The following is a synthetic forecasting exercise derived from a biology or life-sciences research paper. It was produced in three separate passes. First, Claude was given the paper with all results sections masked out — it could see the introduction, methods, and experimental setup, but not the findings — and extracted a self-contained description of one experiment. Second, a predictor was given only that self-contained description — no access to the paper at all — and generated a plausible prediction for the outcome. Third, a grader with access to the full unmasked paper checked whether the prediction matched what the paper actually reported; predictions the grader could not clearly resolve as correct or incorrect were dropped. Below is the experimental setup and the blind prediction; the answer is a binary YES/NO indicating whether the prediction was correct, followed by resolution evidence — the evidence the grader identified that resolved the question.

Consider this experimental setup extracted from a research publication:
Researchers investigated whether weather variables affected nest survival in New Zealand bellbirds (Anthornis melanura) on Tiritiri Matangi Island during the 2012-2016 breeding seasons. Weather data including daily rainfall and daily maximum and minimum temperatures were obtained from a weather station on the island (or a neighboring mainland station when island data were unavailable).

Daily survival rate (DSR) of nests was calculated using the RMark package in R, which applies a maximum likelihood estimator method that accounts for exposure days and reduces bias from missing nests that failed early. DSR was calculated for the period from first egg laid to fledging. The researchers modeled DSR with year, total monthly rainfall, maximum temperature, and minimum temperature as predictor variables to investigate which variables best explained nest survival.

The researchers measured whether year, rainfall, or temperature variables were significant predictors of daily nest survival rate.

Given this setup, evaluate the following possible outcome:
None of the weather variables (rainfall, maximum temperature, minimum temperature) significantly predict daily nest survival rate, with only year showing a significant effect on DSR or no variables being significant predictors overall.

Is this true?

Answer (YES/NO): YES